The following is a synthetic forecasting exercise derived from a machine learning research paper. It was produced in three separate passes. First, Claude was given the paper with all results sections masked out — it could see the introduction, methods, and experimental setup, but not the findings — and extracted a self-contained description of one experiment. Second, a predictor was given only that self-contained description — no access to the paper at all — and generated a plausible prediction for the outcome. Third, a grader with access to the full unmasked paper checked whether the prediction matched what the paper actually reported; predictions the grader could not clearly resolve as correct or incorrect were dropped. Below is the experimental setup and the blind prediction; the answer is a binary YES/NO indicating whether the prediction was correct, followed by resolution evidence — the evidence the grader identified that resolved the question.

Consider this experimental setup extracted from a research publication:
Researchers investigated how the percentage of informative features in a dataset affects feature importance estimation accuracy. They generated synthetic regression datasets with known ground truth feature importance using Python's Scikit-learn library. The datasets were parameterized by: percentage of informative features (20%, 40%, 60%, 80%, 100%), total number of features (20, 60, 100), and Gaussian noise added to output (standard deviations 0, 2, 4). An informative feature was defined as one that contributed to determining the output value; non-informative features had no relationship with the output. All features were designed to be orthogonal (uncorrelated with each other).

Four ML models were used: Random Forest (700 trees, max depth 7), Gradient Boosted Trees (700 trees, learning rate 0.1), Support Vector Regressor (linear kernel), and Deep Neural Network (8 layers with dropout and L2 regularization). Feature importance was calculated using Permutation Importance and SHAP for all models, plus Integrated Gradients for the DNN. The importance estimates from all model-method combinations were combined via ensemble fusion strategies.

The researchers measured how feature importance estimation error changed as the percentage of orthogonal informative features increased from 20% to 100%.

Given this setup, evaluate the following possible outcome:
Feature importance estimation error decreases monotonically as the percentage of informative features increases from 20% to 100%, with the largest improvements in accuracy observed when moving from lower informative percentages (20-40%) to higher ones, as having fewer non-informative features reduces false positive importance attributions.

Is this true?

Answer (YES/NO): NO